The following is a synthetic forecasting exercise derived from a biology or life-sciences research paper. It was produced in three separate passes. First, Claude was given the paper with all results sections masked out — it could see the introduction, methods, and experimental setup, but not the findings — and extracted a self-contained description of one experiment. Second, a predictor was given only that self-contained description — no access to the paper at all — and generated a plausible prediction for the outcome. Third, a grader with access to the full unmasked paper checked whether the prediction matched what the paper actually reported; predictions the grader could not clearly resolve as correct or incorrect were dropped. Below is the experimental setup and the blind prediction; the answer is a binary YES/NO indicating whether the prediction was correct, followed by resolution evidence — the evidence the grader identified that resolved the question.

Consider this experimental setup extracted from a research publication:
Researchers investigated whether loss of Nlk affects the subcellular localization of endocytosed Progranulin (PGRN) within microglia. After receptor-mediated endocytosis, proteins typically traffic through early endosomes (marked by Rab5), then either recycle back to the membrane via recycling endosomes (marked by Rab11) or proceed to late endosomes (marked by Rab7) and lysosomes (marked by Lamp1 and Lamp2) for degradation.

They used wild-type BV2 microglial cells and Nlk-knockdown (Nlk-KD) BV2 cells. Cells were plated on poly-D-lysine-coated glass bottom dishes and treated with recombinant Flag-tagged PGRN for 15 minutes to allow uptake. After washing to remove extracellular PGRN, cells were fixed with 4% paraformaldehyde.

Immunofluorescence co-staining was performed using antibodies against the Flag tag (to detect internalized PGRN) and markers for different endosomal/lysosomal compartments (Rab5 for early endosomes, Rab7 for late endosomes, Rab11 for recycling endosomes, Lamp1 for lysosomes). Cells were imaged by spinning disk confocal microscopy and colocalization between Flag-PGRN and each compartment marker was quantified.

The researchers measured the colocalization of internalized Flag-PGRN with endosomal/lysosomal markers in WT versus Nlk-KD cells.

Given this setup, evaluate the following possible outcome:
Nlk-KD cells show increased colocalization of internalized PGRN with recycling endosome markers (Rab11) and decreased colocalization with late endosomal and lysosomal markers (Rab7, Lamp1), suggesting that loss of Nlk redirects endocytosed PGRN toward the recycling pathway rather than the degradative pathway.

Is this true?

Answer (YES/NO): NO